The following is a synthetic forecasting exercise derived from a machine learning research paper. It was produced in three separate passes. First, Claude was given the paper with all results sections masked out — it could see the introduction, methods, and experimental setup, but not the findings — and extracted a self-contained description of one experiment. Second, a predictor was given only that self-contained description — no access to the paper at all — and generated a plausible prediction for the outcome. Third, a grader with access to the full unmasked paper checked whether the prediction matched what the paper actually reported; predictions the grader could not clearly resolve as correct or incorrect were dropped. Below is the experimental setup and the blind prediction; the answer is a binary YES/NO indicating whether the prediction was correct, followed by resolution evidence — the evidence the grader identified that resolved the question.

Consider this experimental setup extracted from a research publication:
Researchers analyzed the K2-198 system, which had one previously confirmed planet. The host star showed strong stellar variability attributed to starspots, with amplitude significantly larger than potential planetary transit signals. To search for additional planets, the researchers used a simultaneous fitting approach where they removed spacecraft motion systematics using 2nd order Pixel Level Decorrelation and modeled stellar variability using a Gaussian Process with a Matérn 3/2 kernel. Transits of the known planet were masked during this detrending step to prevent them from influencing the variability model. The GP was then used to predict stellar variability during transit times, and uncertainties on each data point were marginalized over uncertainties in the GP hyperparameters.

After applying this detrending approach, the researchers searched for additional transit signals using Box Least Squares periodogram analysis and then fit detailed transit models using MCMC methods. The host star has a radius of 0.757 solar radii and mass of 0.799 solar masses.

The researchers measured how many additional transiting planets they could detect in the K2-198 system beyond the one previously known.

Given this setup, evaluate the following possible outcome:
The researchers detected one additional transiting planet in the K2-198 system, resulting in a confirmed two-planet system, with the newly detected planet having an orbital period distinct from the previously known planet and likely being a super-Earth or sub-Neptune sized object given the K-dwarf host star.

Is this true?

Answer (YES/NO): NO